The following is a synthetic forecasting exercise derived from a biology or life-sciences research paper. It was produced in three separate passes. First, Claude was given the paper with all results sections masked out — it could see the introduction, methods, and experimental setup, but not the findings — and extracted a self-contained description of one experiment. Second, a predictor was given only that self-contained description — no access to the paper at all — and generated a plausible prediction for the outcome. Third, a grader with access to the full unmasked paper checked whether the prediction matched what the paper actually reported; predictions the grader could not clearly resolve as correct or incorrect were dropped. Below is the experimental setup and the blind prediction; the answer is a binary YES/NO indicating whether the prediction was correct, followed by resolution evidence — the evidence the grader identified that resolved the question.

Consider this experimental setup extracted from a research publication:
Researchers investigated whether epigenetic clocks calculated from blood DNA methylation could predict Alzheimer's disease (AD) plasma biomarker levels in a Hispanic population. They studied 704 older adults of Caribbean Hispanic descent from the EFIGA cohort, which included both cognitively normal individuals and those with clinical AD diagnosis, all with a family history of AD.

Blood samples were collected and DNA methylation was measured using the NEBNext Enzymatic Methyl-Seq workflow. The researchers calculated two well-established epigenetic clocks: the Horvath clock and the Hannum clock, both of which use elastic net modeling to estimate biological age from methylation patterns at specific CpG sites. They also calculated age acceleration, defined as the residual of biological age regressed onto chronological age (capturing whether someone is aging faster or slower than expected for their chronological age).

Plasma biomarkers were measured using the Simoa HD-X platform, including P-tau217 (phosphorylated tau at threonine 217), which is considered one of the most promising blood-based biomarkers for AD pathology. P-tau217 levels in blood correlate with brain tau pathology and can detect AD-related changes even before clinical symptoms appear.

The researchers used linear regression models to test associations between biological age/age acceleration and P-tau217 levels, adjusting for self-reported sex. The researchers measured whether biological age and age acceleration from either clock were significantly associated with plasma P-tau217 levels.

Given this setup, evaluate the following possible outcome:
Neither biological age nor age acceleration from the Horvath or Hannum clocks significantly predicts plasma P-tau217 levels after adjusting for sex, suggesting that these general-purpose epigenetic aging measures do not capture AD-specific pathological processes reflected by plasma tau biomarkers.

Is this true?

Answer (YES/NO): NO